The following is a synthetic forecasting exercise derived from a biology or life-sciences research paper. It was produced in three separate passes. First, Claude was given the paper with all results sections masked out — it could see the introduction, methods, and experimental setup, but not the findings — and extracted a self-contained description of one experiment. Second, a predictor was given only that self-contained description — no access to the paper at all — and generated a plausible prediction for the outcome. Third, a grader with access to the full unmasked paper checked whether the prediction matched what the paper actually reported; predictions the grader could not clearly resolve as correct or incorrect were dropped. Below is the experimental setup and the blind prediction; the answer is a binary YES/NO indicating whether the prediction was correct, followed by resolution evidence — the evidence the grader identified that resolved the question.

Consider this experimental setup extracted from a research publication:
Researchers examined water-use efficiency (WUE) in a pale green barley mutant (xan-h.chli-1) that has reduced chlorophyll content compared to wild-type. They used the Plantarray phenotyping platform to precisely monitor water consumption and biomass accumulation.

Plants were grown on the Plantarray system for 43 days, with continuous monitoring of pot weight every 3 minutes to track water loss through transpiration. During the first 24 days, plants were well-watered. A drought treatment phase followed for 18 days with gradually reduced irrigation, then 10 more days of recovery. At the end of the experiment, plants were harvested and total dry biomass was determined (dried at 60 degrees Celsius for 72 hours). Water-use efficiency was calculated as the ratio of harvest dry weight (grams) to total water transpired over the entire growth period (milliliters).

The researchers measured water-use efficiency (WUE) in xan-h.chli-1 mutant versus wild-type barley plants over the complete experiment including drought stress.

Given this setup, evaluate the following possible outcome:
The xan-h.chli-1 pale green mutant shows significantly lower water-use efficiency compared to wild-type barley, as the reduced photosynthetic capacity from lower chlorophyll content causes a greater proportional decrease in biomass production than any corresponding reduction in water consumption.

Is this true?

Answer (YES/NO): YES